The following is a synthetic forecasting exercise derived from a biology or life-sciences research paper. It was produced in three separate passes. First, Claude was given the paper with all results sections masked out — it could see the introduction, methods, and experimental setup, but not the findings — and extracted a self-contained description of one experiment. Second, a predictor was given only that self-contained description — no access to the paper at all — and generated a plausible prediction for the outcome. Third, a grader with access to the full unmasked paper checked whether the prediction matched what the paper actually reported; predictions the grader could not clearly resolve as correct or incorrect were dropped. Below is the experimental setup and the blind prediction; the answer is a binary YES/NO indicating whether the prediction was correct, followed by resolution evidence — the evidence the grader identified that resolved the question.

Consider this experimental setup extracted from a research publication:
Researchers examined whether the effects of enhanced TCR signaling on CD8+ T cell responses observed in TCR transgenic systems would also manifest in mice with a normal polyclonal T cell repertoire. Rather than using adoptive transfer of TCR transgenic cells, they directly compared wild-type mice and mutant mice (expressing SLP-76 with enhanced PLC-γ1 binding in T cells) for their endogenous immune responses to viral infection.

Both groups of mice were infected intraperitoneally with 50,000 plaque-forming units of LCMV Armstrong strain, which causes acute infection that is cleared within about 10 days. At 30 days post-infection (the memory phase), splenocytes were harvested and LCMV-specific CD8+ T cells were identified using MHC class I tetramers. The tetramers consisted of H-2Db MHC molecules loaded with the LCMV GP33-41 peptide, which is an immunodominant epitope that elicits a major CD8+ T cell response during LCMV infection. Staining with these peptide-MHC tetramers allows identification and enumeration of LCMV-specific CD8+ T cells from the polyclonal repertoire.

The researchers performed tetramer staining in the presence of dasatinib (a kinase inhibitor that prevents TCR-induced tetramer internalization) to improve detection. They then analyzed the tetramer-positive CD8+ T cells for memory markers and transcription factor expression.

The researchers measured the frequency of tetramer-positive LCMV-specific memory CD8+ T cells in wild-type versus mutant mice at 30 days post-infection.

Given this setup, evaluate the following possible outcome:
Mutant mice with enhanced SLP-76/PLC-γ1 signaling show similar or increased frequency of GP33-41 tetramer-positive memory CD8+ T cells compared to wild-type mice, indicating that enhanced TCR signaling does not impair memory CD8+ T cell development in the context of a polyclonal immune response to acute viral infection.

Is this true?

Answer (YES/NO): NO